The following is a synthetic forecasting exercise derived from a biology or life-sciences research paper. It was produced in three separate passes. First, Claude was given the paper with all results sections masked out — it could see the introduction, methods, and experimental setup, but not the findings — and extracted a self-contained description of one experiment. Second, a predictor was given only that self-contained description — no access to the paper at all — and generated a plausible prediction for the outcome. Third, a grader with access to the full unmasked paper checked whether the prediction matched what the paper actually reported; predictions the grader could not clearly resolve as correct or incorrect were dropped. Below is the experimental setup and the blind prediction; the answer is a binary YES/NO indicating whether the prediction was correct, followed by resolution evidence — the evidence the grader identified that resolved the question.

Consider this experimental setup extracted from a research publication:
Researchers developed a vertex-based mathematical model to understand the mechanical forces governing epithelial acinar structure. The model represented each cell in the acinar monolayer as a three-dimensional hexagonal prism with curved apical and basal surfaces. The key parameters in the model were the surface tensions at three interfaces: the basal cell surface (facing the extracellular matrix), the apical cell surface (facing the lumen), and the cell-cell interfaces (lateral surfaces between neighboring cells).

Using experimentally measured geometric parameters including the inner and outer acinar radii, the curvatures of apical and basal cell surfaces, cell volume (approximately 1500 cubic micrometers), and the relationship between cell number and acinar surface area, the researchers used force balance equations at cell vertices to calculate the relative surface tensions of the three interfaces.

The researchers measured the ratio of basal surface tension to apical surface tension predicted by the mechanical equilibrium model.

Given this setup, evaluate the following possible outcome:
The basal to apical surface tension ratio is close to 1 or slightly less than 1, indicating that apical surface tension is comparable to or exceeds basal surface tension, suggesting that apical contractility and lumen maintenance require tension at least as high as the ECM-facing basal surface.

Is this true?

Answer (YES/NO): NO